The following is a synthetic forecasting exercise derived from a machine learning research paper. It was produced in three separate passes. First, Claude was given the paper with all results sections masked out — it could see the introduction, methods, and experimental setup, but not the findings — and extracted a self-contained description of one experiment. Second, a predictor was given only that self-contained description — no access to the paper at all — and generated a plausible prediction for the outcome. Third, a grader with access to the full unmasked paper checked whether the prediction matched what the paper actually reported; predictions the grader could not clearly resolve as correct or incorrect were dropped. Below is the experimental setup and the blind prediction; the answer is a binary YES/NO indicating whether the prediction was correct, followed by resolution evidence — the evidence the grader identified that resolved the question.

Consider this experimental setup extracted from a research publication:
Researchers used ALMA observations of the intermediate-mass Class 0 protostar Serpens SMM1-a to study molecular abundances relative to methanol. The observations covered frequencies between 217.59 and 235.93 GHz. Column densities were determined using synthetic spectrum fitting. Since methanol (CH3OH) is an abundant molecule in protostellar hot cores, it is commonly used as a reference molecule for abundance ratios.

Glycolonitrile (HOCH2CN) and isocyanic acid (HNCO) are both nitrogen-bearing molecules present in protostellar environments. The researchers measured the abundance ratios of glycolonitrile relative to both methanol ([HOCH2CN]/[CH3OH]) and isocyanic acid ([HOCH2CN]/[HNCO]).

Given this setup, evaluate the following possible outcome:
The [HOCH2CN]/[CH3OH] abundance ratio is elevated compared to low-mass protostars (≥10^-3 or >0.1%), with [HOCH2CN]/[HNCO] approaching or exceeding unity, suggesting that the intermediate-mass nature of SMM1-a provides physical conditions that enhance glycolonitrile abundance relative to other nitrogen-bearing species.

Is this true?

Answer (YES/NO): NO